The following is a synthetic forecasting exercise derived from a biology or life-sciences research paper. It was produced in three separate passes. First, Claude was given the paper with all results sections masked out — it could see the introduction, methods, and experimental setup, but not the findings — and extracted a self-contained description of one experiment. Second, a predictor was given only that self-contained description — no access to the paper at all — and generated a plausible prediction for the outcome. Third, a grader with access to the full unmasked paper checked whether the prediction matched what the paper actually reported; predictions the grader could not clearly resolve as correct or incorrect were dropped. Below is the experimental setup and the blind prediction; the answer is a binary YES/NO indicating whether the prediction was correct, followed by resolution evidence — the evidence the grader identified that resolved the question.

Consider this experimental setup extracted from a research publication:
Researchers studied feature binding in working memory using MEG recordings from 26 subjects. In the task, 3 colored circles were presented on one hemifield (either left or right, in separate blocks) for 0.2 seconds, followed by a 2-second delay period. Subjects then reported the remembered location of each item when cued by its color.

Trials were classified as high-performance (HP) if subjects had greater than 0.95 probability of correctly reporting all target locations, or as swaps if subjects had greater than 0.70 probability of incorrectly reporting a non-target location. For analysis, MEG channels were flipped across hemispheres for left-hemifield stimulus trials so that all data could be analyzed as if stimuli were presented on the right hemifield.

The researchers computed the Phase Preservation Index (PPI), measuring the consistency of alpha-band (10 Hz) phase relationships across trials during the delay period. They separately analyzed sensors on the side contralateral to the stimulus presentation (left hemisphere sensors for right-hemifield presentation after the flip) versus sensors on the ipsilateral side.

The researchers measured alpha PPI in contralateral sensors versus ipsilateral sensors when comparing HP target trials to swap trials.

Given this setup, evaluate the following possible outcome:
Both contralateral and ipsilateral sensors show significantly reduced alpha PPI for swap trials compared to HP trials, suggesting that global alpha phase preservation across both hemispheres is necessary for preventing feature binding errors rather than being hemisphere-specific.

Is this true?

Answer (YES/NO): NO